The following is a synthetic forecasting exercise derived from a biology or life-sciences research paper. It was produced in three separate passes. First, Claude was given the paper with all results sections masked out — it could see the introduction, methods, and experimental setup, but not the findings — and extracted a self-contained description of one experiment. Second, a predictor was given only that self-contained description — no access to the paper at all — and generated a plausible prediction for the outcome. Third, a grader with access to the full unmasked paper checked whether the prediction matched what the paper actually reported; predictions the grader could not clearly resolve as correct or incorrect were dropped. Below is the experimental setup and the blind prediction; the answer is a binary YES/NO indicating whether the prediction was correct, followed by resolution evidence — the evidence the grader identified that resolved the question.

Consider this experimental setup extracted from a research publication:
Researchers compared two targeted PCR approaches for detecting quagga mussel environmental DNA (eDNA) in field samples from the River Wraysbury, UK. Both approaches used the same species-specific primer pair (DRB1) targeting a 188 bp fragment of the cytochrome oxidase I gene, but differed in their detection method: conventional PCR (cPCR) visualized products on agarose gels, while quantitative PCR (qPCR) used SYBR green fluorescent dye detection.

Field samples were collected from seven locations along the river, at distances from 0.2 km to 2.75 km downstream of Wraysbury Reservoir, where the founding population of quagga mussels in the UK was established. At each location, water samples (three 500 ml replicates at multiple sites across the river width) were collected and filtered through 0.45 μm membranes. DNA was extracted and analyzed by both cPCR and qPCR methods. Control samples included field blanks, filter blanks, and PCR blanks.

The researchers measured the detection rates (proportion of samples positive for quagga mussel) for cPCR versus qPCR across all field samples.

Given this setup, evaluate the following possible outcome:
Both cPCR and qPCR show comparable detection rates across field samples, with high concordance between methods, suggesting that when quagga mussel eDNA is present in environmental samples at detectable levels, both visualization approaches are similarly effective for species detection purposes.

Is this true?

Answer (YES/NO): YES